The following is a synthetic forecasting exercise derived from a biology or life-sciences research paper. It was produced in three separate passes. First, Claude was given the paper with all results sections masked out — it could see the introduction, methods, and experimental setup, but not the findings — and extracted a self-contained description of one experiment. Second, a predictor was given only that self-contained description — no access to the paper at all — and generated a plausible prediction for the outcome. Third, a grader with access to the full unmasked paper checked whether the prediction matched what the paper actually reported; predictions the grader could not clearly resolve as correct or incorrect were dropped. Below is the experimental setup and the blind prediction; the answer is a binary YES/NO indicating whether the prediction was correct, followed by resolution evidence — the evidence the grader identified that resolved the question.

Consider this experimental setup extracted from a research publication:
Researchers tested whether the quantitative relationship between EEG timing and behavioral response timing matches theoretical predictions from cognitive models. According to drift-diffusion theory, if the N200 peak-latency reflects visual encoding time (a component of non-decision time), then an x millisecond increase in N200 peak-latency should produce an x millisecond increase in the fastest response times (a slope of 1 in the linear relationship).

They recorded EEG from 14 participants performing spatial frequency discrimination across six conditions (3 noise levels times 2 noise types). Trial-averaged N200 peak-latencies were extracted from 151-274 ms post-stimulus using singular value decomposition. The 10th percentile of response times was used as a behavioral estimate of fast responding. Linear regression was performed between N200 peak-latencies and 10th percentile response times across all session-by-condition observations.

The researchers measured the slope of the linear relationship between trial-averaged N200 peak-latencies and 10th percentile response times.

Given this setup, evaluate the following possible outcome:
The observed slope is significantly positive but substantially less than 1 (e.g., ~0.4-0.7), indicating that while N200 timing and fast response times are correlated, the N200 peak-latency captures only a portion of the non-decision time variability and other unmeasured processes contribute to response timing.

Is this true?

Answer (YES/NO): NO